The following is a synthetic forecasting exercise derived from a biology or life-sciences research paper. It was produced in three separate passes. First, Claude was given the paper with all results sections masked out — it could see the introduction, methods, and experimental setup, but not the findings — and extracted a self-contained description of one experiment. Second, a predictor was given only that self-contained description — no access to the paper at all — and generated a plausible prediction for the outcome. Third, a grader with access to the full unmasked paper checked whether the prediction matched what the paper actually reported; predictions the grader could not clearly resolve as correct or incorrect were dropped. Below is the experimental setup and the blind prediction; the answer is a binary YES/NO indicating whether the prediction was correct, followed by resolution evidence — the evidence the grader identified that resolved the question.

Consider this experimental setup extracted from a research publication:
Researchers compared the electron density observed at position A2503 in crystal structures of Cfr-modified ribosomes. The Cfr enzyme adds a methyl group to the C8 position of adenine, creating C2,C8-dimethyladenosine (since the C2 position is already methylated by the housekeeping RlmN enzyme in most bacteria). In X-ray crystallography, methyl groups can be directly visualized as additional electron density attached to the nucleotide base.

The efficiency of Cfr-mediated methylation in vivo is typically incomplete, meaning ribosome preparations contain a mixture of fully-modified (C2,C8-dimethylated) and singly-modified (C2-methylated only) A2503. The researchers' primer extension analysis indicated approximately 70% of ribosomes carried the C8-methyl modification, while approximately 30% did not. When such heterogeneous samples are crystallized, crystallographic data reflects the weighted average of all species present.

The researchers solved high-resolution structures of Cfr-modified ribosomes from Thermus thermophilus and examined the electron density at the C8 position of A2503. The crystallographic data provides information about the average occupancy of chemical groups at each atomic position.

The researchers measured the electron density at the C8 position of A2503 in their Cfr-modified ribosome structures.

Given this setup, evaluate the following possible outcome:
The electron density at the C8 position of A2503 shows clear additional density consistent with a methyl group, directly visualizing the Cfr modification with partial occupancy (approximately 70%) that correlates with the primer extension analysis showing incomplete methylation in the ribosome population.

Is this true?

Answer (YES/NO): NO